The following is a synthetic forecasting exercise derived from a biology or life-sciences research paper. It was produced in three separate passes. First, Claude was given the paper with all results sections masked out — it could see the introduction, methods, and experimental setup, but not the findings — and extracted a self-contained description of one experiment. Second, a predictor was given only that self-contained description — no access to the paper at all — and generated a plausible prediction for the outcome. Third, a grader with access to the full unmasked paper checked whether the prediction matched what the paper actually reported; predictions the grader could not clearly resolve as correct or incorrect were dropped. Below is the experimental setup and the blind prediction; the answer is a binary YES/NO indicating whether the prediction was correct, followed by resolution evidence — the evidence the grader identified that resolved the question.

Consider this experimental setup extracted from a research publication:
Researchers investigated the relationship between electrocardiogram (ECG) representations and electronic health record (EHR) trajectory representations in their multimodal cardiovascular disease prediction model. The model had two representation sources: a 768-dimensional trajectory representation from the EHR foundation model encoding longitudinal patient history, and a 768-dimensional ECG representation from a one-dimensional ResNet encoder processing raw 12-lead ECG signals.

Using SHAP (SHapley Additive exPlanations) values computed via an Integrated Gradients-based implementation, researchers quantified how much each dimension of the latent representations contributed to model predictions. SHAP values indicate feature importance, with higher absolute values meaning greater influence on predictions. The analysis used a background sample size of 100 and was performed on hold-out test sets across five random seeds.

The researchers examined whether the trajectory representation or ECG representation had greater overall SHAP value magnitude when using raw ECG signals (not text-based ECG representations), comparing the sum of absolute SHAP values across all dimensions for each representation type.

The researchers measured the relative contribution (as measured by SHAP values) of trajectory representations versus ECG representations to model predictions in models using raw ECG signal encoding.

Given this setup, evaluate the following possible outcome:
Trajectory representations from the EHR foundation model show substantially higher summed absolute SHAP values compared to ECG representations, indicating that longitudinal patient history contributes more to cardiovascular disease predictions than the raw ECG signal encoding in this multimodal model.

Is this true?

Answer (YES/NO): YES